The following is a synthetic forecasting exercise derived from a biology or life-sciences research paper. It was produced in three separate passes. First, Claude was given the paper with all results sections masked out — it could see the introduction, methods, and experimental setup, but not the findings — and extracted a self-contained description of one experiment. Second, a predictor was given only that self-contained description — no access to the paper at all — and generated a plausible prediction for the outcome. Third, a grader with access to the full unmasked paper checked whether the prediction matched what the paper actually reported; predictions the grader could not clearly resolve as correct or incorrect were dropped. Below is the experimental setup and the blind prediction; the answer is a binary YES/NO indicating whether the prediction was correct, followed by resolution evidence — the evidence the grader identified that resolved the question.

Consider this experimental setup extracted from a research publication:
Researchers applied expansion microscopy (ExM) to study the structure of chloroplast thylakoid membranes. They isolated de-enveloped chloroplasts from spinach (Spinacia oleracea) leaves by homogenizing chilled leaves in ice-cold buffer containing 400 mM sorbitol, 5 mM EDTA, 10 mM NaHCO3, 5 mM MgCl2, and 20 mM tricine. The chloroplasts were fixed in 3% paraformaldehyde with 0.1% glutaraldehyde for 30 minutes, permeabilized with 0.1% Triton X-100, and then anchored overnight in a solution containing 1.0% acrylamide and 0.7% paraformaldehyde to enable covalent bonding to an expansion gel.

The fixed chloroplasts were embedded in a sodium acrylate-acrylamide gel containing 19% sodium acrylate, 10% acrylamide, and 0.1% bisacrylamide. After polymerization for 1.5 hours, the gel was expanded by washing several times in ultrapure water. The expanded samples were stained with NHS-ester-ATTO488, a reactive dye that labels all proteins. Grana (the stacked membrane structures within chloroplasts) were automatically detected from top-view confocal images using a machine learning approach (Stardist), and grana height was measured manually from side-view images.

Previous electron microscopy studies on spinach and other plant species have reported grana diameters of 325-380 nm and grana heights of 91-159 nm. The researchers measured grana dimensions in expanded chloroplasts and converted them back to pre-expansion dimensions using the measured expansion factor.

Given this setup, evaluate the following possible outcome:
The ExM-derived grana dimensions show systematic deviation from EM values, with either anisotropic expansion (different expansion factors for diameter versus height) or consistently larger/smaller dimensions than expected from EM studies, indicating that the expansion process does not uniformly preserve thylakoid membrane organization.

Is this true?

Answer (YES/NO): NO